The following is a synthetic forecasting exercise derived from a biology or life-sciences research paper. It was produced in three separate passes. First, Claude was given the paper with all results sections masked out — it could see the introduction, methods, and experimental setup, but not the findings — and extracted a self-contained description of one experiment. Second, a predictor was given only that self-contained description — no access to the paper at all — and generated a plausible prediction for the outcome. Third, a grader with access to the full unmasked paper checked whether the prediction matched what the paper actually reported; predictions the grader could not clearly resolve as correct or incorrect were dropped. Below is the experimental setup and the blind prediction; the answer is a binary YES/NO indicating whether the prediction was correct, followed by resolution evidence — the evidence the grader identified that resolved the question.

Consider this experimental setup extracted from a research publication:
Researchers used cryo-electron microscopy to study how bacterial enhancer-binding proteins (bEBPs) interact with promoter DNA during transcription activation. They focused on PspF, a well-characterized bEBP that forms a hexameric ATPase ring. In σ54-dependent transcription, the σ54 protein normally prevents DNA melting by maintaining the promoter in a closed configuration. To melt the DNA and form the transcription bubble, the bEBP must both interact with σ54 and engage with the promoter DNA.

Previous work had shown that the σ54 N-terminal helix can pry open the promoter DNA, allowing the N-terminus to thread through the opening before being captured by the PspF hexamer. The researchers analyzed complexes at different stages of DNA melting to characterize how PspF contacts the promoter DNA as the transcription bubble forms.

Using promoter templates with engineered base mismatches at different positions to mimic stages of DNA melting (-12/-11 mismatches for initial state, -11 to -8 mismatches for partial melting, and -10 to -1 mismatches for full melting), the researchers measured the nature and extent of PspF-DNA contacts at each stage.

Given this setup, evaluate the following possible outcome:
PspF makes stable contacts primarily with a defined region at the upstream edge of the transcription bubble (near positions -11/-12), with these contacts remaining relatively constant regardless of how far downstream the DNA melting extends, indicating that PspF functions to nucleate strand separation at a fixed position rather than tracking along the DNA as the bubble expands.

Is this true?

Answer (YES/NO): NO